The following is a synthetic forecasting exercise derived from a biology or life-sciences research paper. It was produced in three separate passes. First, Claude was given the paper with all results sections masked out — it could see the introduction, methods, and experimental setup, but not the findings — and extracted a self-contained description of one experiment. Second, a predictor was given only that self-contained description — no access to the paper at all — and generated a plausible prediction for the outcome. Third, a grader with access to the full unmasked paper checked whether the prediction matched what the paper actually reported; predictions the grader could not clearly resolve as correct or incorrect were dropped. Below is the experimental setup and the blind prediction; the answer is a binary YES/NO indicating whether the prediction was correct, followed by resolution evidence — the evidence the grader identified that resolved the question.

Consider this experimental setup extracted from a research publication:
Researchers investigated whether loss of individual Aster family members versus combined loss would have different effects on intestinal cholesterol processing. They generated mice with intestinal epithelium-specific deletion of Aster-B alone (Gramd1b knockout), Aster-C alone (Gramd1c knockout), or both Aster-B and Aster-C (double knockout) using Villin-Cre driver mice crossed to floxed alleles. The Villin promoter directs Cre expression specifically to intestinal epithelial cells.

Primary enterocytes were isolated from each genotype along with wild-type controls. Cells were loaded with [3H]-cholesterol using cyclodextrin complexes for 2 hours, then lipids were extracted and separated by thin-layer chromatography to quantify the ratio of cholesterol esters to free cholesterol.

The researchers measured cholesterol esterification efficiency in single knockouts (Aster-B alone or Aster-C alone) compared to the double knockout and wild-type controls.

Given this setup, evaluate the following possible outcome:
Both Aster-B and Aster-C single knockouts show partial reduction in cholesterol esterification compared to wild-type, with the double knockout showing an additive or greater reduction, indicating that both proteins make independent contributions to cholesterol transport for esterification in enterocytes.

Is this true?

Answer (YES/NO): NO